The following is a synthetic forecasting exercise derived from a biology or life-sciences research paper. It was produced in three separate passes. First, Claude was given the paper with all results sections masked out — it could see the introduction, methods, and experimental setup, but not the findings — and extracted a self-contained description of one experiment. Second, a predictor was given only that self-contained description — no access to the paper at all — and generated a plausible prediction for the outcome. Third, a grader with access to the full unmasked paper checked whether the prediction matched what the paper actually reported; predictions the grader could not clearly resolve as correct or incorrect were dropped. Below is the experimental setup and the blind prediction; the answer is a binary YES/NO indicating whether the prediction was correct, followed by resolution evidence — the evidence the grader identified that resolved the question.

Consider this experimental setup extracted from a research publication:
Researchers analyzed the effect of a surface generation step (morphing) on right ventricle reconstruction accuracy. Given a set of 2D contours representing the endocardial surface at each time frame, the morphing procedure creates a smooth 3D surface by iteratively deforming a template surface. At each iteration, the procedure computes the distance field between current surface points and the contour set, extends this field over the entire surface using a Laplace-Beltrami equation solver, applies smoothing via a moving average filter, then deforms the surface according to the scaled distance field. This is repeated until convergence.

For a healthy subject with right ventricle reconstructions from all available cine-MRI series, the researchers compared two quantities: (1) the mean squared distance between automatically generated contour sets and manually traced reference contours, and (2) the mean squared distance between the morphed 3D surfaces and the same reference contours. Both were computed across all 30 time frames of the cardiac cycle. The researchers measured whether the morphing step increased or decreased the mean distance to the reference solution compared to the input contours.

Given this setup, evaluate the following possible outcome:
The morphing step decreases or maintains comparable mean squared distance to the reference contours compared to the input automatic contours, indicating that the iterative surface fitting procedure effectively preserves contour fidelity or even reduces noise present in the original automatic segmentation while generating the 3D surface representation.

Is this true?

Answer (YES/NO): YES